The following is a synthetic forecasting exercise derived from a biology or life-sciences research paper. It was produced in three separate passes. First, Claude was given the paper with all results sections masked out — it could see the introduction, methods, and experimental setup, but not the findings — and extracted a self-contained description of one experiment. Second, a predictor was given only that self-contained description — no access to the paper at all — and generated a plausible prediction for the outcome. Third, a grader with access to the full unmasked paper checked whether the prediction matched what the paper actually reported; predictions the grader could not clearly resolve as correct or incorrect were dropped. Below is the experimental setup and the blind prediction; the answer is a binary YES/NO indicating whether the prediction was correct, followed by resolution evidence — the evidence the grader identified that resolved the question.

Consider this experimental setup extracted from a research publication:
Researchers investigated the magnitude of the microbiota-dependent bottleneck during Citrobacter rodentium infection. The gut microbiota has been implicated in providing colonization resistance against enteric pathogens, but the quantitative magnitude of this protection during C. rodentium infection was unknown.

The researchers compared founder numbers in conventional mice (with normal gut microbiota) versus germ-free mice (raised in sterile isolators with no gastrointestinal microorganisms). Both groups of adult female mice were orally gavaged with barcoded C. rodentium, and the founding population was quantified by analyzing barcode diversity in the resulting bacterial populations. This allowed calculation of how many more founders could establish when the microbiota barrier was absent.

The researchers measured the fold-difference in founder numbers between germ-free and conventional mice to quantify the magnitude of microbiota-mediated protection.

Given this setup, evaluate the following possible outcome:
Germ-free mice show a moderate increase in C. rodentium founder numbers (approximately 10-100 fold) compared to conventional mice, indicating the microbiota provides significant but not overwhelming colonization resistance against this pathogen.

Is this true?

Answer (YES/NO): NO